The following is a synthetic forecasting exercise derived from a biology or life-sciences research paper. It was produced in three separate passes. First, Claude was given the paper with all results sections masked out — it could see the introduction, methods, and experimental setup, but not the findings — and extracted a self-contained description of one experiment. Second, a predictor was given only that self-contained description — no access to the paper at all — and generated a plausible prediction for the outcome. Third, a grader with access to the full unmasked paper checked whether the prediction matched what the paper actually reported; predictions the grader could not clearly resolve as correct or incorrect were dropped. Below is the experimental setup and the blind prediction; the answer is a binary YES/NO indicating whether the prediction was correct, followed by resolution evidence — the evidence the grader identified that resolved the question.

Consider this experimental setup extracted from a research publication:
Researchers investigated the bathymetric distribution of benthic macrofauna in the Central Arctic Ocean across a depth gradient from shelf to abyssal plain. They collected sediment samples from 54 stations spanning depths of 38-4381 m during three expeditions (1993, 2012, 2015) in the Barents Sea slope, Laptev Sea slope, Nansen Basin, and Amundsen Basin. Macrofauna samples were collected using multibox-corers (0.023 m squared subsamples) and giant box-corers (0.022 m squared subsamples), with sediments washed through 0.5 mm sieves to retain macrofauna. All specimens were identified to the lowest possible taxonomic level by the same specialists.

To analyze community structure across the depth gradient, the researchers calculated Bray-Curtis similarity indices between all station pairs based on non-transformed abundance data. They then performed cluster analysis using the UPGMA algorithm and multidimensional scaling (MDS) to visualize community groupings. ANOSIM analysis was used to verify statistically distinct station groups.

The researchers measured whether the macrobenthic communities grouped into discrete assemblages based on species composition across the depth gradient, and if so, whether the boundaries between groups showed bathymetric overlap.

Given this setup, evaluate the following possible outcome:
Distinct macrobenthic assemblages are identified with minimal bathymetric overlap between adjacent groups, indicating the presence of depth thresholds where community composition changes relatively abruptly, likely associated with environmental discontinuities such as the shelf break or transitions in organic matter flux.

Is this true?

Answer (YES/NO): YES